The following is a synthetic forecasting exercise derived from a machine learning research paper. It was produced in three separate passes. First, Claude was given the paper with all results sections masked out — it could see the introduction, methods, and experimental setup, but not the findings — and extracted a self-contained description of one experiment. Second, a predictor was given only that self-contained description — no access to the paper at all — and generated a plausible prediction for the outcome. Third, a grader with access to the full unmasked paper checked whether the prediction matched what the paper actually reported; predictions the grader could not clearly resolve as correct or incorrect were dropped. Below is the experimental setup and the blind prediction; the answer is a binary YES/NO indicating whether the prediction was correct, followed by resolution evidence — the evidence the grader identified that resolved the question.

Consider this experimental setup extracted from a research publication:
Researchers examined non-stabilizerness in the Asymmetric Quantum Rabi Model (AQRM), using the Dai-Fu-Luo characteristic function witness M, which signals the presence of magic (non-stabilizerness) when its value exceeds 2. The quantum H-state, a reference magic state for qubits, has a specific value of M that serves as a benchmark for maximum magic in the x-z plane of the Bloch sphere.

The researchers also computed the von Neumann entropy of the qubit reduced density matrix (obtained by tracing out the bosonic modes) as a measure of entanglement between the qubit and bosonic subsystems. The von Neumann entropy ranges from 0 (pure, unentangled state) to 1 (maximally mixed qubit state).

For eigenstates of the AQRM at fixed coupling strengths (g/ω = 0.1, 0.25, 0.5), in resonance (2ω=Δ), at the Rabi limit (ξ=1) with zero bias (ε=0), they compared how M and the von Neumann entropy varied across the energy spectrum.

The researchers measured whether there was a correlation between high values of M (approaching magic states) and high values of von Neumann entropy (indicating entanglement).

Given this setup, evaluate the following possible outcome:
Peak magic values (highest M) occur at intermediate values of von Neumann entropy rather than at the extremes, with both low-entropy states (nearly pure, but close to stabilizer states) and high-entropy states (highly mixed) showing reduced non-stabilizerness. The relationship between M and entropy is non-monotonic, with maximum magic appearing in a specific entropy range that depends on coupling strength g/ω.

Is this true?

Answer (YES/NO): NO